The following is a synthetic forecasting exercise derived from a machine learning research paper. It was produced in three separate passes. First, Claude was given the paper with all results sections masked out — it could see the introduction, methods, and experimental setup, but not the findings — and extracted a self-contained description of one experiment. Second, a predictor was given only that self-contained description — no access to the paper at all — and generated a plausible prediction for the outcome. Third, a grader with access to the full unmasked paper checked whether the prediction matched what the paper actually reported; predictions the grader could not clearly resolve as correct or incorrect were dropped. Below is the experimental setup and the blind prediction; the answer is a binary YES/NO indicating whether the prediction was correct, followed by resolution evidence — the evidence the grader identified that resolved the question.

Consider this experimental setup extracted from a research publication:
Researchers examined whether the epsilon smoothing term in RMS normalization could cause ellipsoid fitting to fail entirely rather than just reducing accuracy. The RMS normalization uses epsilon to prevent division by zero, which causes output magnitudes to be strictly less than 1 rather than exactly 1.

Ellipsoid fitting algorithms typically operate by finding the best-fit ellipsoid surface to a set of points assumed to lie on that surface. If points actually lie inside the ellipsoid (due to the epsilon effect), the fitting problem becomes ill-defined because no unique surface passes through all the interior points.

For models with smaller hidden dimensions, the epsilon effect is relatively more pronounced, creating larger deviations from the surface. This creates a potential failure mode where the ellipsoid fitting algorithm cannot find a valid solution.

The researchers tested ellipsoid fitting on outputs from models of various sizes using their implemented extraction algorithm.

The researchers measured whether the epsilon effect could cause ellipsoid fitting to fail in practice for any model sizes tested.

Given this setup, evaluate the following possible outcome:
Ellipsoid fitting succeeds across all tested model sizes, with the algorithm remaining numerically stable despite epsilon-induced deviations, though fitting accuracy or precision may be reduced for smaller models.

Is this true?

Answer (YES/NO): YES